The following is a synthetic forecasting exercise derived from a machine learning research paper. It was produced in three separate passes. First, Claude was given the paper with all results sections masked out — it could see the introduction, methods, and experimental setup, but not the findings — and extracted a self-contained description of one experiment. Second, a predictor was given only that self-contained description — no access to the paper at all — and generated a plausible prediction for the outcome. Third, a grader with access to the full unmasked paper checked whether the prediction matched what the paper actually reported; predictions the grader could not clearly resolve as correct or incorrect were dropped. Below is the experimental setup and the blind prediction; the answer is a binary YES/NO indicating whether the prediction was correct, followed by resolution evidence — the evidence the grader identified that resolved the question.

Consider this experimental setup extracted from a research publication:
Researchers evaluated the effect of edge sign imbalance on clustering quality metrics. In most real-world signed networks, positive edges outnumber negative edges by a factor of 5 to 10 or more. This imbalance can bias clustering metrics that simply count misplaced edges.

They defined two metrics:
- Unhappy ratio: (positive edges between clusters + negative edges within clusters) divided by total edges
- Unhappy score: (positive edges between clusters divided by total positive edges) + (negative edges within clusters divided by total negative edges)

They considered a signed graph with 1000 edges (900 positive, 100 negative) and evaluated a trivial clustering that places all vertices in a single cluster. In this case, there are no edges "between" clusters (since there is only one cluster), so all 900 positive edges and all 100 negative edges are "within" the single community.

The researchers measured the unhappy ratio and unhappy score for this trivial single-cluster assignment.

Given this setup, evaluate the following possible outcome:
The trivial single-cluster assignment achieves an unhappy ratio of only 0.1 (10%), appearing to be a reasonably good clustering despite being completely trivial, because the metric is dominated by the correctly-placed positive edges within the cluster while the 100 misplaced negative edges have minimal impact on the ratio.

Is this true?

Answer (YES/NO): YES